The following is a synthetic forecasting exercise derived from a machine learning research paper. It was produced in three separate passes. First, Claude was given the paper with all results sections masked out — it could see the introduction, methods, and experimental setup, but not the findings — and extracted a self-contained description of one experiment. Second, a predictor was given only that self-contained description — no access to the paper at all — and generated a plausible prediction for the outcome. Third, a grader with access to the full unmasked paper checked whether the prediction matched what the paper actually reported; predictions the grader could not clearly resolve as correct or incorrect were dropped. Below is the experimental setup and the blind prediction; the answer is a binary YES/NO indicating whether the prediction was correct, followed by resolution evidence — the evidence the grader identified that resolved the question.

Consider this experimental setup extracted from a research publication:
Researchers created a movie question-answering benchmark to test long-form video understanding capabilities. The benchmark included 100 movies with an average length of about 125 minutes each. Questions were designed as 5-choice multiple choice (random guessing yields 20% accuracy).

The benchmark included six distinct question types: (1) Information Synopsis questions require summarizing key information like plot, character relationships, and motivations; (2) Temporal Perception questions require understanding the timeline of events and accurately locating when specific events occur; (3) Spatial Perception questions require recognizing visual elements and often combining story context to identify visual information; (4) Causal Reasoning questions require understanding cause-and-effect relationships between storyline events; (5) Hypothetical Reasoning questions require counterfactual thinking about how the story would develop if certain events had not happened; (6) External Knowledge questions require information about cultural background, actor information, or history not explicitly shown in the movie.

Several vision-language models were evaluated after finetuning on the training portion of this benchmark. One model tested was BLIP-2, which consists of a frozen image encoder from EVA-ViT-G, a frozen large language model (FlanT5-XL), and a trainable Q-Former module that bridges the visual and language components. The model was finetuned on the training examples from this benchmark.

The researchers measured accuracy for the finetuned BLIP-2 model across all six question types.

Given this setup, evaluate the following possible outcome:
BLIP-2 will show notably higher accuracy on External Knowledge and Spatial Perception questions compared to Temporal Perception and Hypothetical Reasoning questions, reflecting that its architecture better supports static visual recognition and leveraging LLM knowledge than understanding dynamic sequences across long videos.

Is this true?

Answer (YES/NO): NO